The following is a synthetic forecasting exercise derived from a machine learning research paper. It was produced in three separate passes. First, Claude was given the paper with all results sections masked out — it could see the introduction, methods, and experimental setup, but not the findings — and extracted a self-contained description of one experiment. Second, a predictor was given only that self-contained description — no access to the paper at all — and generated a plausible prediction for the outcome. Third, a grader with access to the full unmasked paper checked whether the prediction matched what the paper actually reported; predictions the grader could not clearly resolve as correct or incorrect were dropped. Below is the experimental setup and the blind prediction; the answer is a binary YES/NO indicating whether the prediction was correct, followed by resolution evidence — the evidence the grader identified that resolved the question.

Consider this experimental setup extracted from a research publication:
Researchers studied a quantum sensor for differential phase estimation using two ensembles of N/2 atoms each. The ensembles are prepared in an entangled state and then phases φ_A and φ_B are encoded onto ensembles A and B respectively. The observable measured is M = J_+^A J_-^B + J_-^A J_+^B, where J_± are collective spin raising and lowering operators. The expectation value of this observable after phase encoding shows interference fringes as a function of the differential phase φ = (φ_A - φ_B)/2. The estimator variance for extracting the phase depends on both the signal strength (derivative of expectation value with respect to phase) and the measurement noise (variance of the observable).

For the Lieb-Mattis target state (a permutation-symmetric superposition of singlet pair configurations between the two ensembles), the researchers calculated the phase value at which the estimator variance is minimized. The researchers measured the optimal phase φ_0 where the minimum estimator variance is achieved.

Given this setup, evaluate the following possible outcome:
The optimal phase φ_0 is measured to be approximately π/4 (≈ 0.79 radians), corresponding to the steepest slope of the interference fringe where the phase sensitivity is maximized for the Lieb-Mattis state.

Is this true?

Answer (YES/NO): YES